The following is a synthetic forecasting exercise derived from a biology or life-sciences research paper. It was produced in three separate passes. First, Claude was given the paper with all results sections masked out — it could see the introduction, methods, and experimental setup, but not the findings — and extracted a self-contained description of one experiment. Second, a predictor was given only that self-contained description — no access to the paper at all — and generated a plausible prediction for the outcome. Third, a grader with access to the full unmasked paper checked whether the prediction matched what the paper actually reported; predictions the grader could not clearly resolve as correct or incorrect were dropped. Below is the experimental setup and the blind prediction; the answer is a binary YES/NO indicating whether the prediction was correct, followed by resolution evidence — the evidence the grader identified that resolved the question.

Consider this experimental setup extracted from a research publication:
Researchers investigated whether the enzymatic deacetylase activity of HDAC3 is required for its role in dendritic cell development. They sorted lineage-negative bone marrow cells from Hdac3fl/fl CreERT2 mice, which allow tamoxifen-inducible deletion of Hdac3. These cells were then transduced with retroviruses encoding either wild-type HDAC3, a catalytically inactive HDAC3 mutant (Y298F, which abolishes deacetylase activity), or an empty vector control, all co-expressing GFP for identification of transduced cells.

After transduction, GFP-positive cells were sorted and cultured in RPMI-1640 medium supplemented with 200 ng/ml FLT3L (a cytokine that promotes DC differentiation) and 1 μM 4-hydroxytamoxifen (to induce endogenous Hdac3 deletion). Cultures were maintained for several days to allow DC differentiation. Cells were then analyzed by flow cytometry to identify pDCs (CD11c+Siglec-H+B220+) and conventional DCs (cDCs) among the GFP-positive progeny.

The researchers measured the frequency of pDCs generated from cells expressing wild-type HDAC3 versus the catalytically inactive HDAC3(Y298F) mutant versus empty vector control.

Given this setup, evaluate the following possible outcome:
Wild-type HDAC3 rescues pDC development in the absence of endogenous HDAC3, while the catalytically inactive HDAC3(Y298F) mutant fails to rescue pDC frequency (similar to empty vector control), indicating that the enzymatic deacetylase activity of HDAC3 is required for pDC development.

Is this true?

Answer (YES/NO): YES